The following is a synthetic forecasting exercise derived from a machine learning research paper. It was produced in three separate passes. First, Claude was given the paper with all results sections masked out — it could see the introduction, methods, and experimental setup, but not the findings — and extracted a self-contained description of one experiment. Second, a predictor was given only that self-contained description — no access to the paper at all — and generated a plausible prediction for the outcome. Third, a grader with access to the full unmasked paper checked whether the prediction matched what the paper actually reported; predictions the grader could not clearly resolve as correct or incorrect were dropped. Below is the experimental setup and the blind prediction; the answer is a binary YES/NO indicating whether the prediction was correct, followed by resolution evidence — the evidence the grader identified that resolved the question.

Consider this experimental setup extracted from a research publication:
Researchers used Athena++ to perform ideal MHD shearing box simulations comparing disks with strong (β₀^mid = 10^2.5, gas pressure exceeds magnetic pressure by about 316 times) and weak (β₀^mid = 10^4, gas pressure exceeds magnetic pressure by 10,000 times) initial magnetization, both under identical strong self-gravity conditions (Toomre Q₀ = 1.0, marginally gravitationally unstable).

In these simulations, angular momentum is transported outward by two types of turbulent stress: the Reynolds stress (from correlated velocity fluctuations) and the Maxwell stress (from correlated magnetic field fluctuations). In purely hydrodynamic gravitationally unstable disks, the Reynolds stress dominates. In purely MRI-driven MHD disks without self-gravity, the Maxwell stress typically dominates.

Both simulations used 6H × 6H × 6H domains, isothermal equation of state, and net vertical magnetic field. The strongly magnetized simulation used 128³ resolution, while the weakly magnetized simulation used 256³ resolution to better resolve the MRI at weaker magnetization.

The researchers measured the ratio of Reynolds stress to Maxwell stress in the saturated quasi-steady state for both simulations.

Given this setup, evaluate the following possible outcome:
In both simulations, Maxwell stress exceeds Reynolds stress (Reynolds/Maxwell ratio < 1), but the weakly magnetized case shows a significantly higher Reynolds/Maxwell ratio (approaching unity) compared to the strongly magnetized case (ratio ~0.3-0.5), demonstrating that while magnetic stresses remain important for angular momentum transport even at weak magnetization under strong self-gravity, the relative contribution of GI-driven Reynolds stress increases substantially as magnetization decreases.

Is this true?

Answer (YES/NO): NO